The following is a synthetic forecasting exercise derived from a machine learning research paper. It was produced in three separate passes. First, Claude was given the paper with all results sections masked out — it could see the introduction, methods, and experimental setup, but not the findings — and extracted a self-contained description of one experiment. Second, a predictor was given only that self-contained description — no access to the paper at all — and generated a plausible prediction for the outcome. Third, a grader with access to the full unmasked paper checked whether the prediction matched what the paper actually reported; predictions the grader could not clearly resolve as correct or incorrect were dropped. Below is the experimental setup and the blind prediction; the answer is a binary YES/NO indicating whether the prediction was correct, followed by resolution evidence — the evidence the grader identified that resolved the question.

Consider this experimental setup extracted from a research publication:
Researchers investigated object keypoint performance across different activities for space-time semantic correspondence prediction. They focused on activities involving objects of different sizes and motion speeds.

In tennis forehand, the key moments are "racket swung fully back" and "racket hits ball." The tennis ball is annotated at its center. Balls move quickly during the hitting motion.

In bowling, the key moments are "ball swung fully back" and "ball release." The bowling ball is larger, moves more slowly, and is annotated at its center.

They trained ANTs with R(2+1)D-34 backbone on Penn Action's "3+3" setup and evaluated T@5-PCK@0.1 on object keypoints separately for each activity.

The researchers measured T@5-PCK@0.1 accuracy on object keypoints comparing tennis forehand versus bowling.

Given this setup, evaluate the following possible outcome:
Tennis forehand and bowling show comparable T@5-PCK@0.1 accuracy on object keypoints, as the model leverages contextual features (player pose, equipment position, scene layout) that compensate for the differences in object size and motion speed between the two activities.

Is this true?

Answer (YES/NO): NO